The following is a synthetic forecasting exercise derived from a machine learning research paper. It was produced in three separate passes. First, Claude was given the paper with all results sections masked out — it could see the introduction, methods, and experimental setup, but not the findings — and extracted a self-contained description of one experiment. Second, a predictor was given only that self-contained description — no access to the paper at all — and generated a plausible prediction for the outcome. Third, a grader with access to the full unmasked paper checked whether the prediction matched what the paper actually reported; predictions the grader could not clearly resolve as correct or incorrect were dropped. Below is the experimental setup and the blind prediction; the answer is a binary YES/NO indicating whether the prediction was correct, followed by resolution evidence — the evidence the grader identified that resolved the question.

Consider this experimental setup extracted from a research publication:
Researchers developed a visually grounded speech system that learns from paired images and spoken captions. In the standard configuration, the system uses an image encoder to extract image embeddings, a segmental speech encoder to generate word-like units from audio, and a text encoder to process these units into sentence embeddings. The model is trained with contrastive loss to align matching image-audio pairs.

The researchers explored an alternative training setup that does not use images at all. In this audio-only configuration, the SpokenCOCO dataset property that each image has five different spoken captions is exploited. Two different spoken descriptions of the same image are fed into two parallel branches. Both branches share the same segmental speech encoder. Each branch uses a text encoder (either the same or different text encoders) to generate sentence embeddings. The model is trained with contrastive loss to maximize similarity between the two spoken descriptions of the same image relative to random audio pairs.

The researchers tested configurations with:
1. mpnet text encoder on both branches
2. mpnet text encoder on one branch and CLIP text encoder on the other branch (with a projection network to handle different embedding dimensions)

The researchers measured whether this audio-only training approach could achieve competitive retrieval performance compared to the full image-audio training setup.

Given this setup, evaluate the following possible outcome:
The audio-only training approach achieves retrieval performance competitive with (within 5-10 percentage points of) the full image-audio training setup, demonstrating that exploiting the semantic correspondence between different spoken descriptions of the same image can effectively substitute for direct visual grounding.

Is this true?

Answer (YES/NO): YES